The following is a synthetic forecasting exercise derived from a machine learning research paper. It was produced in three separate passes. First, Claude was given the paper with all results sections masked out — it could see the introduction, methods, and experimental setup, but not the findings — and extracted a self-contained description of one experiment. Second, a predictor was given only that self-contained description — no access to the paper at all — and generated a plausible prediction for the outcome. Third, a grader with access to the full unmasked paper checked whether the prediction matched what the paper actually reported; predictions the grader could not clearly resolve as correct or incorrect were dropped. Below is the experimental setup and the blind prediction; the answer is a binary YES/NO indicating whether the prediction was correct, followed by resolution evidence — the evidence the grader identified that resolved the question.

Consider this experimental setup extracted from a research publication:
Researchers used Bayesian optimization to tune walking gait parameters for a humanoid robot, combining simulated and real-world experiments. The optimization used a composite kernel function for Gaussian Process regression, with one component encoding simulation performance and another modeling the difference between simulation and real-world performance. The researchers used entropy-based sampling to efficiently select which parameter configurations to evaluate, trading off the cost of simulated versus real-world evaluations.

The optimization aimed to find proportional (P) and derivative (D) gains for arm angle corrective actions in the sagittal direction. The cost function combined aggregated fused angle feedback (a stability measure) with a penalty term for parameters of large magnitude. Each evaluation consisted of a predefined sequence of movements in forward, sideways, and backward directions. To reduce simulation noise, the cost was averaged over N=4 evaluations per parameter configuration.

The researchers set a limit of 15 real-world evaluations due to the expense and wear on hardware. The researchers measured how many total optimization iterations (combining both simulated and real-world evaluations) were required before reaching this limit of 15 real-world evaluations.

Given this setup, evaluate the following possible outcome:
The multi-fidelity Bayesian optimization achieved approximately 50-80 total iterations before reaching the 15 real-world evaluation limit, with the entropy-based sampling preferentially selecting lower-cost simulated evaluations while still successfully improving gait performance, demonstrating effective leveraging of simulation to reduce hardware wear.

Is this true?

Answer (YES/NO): NO